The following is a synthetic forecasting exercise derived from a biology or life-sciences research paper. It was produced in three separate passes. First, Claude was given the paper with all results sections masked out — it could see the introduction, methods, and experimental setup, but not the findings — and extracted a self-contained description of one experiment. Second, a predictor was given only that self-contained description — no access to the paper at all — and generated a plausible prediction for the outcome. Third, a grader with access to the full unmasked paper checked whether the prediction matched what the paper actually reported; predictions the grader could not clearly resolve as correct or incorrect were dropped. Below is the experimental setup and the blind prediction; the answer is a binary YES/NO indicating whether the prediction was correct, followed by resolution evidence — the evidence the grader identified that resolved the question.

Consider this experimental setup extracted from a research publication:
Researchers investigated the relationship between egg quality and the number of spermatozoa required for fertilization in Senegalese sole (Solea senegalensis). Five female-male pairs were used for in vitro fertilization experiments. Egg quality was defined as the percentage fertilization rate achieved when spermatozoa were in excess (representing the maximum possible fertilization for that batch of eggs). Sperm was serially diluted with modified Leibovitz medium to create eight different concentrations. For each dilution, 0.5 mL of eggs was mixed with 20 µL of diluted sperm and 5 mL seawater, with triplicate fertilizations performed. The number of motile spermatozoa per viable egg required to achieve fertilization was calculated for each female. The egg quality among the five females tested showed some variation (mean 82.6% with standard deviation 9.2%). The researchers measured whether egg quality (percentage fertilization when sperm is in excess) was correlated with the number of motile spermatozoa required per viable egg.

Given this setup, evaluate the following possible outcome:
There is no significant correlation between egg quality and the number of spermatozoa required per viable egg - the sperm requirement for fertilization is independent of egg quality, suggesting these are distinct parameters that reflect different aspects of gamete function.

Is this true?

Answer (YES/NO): YES